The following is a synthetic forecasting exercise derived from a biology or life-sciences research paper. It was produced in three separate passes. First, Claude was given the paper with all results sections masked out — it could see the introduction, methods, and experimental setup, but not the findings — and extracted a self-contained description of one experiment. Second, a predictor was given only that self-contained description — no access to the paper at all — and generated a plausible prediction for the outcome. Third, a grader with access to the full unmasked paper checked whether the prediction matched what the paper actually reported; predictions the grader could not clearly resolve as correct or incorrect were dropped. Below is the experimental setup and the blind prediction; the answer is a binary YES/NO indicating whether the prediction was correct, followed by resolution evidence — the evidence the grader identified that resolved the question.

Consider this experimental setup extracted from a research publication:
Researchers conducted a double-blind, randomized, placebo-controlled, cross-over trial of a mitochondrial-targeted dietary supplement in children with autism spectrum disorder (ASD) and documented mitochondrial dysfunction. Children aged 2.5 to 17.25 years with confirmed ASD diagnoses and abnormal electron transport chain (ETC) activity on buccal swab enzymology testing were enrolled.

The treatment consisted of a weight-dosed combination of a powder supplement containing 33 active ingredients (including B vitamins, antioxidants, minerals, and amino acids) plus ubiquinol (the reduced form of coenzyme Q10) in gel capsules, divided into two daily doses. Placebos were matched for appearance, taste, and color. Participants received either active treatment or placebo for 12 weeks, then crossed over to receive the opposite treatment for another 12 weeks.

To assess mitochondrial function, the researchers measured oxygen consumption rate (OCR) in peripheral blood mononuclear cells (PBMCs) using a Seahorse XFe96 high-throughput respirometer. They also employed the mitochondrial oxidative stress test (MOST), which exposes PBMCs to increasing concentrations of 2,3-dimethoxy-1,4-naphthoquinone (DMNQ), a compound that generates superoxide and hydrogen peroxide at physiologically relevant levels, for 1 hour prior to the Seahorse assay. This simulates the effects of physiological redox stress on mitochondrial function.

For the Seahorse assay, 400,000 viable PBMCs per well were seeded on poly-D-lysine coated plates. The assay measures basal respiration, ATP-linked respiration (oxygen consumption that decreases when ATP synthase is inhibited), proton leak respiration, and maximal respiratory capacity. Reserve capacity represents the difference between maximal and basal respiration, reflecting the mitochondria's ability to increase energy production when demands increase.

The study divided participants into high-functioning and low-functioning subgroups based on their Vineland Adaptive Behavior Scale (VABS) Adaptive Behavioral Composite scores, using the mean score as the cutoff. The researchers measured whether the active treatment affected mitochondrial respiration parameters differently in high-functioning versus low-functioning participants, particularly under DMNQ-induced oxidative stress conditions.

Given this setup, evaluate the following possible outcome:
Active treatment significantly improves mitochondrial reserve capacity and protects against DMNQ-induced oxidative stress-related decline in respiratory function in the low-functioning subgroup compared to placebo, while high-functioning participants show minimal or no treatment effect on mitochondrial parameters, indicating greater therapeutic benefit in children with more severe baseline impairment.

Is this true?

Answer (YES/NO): YES